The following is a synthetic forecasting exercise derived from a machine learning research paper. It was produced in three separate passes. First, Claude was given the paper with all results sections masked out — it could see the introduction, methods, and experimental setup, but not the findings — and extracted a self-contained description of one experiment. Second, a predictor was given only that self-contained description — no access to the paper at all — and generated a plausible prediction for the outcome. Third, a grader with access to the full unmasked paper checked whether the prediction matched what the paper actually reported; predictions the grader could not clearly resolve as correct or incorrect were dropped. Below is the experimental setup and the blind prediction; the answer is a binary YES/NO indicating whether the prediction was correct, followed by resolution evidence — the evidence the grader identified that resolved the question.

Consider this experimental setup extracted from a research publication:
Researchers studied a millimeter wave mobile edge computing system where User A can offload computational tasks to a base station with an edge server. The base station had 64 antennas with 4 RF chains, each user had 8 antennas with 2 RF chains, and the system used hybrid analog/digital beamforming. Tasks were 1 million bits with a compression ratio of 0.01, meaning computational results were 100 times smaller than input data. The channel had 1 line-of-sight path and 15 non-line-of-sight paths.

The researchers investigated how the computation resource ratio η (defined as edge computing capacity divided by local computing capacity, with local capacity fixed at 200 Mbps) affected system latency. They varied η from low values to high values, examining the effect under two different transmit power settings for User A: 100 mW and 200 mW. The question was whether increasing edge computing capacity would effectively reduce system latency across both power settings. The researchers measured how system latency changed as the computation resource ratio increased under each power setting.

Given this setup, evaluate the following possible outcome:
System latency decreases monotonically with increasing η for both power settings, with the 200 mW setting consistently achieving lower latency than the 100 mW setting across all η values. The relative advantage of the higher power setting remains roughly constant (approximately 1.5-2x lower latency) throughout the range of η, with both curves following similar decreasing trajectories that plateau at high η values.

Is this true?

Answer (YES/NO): NO